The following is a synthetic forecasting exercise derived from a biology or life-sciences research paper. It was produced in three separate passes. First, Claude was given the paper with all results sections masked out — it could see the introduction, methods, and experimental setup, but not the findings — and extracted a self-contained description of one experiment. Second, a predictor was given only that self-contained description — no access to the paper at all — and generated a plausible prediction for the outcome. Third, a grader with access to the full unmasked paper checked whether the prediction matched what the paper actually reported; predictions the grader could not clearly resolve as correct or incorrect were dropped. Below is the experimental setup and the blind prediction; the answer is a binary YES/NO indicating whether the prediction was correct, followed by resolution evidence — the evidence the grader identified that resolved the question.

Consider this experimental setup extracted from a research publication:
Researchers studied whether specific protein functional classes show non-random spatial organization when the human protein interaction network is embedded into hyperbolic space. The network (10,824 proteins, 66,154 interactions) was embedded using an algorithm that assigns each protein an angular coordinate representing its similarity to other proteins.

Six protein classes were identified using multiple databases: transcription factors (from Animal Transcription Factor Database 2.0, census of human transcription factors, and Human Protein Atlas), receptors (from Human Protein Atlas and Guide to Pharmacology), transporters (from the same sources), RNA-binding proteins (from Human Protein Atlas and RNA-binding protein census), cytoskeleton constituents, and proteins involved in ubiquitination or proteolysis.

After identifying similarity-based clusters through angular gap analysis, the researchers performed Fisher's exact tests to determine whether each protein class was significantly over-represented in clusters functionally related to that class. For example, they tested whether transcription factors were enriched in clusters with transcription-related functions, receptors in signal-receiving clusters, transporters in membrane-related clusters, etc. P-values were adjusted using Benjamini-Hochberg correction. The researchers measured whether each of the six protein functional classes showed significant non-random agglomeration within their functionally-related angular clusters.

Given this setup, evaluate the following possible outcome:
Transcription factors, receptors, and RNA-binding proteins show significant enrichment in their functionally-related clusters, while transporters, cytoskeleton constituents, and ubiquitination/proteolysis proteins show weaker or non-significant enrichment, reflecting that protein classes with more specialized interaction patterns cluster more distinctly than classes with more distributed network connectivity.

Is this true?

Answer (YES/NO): NO